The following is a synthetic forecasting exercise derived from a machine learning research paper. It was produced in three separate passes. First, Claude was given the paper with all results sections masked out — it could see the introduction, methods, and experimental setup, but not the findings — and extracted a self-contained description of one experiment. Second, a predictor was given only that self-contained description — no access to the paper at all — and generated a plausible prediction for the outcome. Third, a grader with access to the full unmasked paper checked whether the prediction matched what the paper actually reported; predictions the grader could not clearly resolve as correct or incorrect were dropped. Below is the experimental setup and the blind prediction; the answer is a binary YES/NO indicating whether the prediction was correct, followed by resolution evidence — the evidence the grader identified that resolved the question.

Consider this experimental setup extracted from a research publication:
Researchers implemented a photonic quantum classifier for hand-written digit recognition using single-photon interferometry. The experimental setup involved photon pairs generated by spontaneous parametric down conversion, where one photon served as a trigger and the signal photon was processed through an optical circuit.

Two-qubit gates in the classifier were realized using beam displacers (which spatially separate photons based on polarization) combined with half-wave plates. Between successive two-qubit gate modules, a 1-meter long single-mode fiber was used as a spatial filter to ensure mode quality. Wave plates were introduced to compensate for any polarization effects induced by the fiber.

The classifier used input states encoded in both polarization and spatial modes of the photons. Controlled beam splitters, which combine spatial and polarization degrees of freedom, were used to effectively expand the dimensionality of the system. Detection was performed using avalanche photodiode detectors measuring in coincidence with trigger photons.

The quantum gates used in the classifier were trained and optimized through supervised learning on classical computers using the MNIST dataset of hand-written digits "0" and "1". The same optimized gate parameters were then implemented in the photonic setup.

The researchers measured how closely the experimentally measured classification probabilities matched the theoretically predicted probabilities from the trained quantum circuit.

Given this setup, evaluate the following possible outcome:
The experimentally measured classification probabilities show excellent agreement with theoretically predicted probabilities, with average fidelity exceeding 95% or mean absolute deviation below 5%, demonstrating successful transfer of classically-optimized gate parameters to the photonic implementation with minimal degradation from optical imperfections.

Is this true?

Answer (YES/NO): YES